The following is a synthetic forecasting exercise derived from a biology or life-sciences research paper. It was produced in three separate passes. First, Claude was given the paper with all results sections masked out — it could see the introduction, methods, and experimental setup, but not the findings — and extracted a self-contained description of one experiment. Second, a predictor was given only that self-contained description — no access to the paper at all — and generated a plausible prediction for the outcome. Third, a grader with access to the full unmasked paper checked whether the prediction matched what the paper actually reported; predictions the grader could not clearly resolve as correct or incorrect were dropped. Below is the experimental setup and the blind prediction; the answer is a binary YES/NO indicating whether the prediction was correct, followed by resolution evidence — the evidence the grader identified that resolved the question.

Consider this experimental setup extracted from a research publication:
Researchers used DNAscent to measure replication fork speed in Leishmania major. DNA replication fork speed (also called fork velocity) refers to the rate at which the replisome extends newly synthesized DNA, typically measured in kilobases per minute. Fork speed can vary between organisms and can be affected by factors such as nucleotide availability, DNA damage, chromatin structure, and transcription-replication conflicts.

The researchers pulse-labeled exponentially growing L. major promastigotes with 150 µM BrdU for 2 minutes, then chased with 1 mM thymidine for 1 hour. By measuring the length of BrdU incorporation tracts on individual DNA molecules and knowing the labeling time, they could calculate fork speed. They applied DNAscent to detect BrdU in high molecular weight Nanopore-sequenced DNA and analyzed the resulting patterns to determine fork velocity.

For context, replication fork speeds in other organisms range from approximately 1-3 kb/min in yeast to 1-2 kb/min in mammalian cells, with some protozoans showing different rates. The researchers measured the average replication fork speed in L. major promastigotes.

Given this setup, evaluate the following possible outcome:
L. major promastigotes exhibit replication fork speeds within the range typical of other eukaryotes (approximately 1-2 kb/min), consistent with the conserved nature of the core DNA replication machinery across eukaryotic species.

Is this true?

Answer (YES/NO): NO